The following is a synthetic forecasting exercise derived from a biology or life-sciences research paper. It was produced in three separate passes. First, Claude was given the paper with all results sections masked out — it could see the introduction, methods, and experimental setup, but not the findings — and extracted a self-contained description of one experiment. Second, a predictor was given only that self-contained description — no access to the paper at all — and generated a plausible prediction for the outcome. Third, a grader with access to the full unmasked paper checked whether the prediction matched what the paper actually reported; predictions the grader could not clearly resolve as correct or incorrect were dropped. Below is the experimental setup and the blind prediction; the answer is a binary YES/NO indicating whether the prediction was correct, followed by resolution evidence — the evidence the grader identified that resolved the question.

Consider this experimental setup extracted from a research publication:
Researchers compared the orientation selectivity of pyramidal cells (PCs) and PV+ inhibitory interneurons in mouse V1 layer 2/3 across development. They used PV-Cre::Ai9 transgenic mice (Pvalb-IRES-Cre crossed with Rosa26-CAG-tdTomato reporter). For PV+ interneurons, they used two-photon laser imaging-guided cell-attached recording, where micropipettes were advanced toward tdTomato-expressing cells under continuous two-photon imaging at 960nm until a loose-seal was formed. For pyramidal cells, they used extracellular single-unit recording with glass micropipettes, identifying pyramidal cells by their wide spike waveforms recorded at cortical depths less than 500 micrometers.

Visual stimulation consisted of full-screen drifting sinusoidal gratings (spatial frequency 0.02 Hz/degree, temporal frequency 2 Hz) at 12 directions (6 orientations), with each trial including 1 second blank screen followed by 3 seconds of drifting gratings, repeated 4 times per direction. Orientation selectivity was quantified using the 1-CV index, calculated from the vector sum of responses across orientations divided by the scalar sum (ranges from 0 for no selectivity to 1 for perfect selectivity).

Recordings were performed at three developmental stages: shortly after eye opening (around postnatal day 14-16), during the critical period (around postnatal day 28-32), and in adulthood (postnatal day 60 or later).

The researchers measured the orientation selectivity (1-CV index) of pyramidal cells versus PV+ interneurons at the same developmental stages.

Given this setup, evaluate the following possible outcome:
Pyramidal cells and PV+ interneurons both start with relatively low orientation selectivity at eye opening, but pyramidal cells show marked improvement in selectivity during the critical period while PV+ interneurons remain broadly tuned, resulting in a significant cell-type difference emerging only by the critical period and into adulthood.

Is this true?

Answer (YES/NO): NO